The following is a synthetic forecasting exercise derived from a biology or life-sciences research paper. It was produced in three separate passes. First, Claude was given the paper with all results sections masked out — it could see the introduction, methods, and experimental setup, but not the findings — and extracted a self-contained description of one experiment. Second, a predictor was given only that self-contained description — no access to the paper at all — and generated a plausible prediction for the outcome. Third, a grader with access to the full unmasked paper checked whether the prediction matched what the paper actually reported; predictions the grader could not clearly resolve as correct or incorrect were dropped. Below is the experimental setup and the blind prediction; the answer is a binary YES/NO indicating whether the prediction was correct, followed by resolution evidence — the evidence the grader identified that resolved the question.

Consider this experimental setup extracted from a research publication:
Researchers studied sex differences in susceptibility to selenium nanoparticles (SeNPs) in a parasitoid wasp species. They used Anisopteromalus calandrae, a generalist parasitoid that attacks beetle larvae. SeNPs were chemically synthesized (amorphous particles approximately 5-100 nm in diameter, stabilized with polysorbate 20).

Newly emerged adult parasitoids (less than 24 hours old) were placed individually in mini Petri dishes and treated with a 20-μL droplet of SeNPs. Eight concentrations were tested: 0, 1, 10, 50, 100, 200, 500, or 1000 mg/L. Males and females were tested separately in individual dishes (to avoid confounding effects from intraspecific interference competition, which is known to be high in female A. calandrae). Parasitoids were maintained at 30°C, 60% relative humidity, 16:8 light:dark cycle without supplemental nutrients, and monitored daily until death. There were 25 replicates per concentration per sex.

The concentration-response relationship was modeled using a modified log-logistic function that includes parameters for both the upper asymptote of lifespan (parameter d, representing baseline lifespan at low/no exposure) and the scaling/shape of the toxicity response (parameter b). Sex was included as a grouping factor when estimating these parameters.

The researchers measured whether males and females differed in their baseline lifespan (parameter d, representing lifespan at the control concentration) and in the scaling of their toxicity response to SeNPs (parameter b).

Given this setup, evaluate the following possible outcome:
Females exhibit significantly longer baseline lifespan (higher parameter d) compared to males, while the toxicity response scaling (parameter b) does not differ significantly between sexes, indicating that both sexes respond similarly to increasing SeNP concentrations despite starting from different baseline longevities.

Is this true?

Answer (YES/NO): YES